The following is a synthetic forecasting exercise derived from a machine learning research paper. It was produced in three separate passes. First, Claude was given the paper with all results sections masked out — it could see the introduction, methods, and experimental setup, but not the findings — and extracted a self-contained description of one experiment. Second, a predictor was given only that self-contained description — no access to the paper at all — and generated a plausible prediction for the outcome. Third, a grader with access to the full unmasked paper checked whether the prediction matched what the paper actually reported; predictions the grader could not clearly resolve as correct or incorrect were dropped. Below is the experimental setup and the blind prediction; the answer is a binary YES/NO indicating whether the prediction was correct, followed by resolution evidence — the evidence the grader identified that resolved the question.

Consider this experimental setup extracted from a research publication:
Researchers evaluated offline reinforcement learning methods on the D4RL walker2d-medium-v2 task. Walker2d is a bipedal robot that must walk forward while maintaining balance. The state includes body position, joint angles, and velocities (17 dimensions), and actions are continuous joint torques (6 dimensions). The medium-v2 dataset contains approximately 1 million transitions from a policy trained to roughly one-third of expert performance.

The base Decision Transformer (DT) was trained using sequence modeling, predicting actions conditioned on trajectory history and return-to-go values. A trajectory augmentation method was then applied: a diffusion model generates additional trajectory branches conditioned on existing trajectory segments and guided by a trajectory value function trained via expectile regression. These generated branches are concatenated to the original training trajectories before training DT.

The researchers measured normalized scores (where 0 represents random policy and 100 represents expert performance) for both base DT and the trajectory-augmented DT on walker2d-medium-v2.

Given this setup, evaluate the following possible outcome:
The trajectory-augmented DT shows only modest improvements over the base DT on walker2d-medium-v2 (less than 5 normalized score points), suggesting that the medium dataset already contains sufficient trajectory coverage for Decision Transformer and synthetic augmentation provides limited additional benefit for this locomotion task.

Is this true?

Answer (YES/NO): NO